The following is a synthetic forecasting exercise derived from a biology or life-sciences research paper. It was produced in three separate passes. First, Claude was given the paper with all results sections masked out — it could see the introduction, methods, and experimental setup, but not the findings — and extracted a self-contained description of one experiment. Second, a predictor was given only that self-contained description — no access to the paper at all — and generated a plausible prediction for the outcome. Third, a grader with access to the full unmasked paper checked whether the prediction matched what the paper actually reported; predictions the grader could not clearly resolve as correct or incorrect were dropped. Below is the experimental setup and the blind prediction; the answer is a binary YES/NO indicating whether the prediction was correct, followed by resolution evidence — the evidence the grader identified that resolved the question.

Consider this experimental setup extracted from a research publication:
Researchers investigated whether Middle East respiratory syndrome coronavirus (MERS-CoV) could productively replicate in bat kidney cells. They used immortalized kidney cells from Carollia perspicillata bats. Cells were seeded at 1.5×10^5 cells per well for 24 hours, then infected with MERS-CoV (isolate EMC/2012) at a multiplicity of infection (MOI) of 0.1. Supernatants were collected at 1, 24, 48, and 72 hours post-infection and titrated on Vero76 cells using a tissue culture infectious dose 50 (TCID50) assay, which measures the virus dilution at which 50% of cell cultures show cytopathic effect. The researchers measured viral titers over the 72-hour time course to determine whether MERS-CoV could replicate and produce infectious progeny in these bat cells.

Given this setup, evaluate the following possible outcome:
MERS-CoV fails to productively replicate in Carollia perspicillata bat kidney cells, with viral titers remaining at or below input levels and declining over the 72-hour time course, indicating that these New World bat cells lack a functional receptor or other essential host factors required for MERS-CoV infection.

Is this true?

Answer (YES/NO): NO